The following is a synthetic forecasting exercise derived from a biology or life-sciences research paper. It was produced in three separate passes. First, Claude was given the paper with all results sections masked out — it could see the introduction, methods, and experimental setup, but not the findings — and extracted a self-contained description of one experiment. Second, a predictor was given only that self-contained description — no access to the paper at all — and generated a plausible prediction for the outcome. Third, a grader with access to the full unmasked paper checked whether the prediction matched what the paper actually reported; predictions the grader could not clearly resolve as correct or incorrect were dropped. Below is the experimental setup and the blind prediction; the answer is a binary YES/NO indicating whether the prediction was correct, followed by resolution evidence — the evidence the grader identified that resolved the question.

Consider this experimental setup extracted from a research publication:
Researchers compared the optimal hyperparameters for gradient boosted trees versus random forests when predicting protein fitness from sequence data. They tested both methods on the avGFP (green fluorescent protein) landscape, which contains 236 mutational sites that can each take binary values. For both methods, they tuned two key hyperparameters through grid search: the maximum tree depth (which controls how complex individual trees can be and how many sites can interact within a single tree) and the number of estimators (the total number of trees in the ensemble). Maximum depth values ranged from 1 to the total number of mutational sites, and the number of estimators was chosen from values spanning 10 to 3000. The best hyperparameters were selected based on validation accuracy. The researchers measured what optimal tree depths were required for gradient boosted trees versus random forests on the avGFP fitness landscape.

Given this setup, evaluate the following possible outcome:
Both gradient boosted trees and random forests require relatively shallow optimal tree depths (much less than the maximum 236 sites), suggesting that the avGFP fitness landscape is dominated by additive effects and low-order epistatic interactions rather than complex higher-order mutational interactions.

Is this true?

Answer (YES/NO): YES